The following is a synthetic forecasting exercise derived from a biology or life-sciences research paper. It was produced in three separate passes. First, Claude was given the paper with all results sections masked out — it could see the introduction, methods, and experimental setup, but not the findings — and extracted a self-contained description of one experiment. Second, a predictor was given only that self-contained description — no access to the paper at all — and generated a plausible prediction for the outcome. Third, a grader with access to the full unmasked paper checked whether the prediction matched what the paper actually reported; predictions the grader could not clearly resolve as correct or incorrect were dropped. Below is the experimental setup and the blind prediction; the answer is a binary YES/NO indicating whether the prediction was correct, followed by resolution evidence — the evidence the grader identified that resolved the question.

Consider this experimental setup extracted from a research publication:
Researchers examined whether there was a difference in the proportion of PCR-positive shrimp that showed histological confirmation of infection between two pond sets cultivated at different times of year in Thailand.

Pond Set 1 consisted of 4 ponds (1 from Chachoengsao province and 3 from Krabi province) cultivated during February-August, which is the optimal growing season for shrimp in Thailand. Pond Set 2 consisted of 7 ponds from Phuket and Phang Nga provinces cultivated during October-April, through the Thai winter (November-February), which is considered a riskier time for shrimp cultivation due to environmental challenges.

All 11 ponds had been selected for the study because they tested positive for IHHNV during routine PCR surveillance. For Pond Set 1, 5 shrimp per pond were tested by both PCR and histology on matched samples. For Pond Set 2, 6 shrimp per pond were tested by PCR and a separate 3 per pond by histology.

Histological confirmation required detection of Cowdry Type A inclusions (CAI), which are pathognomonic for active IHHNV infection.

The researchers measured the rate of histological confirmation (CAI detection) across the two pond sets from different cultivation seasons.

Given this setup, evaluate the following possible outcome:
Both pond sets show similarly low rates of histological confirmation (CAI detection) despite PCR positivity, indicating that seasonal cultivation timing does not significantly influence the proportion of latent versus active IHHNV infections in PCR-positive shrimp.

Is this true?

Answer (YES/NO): YES